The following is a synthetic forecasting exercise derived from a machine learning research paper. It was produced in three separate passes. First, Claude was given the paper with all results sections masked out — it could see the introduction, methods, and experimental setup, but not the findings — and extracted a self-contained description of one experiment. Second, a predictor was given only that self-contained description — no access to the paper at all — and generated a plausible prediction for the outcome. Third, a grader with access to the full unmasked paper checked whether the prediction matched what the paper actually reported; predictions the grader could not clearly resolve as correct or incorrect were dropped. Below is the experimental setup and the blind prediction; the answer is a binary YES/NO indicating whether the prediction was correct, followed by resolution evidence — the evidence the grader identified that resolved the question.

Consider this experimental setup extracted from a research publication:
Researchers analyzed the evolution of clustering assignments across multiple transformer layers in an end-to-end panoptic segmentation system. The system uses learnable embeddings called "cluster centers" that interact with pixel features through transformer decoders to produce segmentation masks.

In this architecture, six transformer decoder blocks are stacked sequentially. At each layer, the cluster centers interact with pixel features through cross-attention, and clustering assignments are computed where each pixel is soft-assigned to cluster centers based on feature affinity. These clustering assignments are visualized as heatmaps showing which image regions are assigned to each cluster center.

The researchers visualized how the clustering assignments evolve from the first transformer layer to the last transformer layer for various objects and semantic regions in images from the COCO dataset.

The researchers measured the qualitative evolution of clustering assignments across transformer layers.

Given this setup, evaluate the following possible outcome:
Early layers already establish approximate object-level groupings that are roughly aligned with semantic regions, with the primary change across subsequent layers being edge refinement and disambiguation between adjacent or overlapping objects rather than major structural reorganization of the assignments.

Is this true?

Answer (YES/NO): NO